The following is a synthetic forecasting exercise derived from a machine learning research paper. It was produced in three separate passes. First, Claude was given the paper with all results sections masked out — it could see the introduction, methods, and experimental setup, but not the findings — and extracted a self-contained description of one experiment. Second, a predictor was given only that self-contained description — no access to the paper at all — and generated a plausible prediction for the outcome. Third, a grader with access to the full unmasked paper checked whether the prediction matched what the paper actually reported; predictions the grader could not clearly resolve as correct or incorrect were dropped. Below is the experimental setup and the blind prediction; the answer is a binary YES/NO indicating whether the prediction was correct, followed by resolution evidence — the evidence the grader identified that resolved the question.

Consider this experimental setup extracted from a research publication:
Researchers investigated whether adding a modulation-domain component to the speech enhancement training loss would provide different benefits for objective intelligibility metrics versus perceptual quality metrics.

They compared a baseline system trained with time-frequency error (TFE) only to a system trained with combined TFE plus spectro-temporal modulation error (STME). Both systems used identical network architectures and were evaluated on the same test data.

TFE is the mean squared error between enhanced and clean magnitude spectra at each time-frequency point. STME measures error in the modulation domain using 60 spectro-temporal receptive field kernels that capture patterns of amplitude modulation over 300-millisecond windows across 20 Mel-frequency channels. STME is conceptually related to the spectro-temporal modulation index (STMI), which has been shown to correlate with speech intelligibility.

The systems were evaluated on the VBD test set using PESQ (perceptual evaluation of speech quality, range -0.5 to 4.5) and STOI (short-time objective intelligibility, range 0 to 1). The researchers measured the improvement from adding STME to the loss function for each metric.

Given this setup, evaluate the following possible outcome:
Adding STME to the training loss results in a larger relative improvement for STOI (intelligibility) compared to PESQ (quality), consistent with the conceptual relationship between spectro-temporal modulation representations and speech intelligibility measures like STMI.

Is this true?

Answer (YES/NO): NO